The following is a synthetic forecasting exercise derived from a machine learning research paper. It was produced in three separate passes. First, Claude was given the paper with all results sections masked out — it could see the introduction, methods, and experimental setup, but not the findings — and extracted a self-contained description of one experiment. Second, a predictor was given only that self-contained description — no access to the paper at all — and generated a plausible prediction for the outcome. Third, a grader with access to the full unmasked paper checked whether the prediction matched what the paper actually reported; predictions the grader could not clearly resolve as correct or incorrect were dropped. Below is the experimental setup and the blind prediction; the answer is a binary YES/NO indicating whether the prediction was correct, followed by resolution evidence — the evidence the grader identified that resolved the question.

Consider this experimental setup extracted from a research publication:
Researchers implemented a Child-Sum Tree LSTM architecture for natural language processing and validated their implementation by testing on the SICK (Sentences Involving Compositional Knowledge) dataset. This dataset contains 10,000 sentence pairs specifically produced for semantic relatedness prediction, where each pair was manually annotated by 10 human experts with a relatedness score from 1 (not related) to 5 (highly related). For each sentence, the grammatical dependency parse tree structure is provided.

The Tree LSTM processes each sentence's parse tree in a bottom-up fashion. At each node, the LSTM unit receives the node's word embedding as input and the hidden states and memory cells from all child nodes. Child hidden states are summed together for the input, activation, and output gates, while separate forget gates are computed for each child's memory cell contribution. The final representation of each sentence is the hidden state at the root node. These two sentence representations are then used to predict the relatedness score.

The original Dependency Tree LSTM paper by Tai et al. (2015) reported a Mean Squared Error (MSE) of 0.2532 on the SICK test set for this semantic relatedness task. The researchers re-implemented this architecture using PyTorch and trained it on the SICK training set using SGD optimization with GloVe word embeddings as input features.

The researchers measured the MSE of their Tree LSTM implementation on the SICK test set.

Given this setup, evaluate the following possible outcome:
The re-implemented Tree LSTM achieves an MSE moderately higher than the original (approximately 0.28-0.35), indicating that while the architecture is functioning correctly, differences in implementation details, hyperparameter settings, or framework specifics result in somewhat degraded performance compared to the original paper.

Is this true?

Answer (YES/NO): NO